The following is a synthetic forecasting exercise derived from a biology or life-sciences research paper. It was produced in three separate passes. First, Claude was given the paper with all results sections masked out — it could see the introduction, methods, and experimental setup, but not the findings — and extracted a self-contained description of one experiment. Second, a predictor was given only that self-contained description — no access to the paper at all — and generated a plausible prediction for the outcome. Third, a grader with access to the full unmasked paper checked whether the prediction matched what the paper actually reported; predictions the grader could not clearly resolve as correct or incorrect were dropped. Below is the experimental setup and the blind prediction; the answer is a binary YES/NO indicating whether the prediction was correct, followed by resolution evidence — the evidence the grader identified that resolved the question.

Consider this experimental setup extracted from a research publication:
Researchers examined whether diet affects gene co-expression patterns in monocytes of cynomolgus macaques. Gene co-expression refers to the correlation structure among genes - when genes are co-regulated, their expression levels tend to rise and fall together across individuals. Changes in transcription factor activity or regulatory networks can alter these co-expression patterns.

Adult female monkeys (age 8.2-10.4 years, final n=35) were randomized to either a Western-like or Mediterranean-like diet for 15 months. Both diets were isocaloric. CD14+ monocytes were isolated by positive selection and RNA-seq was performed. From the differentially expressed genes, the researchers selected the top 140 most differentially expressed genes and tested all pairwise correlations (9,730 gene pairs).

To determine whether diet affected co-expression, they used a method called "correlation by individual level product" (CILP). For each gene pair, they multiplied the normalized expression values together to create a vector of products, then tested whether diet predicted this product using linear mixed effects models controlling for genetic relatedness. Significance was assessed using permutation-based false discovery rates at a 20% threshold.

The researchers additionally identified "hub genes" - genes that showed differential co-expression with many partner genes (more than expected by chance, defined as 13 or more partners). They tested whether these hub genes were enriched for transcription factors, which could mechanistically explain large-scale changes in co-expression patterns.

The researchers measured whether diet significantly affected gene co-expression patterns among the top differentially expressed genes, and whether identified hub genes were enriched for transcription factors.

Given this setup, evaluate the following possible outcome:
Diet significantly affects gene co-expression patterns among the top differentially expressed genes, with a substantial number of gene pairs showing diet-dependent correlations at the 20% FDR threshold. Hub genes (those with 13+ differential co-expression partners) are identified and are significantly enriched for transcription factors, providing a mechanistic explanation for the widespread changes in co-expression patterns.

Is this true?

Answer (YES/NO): YES